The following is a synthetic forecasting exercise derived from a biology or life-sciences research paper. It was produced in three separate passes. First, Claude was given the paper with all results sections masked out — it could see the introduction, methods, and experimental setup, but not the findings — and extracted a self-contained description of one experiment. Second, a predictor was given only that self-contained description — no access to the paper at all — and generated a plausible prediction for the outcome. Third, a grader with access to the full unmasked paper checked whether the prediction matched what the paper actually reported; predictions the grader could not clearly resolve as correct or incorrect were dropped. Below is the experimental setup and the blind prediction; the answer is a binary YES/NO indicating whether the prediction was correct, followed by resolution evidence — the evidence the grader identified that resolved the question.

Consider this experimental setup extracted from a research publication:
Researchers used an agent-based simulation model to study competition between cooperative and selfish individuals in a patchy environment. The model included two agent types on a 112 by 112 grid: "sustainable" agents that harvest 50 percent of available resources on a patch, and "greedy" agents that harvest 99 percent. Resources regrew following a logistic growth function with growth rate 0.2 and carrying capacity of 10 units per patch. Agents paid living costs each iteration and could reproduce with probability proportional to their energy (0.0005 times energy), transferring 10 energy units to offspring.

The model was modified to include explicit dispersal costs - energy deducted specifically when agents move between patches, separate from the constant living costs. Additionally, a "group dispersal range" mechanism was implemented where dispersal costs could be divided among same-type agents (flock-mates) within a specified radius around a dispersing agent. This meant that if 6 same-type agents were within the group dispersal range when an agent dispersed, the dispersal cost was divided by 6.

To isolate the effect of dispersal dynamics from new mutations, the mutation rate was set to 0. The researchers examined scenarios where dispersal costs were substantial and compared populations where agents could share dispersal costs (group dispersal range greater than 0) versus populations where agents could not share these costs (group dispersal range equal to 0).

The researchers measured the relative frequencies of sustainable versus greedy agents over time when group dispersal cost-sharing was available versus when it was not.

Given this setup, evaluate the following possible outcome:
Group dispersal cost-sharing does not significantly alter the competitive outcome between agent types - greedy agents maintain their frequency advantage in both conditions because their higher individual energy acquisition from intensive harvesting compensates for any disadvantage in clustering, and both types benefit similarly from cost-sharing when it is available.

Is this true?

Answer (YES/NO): NO